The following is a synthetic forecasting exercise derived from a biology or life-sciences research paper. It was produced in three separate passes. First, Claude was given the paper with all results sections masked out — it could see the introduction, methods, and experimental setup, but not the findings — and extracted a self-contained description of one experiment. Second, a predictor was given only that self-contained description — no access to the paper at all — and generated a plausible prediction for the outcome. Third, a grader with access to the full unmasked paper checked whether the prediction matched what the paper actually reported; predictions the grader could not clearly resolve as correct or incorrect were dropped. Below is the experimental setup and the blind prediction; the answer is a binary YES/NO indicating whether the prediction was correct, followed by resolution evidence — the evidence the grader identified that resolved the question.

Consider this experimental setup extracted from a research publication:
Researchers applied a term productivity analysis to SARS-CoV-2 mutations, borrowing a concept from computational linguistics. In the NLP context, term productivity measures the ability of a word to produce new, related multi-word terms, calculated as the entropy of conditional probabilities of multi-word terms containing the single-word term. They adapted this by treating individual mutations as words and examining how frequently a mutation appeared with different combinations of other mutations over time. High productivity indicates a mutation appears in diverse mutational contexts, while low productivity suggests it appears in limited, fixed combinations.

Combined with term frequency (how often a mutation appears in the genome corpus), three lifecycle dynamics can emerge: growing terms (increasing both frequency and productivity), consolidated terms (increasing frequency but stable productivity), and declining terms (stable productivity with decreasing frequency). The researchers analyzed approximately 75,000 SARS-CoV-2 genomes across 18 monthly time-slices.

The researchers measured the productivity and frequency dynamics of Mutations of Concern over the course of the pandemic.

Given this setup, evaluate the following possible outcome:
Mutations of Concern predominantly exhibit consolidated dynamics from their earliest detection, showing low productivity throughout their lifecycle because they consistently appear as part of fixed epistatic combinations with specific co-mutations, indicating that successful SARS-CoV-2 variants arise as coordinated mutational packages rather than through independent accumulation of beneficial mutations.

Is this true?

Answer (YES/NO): NO